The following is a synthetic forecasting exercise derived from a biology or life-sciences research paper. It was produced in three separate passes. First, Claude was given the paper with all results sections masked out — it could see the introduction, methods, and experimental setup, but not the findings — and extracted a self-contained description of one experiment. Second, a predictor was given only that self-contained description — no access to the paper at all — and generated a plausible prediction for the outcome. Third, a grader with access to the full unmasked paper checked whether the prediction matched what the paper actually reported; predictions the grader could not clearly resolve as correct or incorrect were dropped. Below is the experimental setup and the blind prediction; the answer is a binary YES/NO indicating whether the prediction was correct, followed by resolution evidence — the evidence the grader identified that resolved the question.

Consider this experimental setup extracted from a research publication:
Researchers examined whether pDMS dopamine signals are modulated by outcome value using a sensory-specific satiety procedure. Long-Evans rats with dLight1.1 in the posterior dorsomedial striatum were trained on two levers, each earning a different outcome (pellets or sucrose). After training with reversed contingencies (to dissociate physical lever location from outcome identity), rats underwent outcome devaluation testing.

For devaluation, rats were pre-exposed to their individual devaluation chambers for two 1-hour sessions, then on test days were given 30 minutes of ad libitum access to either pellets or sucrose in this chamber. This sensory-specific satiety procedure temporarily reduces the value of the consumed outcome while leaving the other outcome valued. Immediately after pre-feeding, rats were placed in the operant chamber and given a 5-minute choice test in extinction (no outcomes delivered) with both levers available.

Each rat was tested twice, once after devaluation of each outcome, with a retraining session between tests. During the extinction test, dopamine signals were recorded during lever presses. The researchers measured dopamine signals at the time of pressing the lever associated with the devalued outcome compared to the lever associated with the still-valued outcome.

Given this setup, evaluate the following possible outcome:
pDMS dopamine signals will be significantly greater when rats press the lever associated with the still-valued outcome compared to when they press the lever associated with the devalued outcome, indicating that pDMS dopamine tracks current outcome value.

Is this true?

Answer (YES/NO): YES